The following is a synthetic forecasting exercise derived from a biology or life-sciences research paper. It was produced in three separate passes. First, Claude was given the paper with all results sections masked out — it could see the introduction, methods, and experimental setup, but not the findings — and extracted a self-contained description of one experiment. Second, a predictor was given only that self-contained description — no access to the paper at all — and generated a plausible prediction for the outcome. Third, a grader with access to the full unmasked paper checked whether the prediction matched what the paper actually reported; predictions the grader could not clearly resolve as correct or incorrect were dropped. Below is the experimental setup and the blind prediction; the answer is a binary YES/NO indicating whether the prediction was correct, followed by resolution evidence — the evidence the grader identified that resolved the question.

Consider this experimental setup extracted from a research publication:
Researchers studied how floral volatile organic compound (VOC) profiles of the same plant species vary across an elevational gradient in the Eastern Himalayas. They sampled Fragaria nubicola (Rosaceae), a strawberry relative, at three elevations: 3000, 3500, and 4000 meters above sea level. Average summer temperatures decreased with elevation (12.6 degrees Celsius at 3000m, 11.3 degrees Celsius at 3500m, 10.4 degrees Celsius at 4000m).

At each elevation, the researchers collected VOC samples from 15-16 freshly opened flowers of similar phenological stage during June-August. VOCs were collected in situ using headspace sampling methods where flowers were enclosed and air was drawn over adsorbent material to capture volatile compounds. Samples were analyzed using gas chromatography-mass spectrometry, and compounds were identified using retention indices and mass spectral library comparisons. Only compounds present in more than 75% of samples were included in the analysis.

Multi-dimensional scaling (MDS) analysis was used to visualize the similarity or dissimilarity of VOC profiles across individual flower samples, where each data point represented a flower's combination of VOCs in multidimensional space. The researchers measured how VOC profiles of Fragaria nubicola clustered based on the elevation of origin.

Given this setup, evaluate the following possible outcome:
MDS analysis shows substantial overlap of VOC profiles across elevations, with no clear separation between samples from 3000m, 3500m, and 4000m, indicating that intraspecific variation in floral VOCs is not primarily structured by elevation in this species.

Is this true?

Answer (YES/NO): NO